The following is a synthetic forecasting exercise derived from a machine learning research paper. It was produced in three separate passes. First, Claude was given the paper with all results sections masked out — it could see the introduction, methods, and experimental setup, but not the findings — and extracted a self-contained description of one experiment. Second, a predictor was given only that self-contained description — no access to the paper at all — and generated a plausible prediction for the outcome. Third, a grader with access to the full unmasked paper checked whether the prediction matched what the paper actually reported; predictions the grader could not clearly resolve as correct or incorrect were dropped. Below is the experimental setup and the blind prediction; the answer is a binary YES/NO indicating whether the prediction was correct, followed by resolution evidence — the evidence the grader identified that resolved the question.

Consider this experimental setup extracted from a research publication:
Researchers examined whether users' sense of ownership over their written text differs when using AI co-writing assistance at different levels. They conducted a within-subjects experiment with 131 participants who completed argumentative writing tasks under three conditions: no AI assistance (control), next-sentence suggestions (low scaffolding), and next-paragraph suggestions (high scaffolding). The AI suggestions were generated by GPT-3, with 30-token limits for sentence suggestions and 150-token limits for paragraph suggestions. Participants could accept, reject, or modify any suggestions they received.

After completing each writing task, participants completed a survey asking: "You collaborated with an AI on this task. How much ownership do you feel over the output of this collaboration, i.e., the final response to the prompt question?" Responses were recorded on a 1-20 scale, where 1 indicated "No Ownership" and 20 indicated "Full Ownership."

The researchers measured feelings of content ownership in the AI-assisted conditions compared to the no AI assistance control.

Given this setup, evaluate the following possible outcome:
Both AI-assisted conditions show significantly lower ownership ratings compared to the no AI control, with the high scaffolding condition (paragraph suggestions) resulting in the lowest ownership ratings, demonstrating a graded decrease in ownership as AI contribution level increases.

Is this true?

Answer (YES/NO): YES